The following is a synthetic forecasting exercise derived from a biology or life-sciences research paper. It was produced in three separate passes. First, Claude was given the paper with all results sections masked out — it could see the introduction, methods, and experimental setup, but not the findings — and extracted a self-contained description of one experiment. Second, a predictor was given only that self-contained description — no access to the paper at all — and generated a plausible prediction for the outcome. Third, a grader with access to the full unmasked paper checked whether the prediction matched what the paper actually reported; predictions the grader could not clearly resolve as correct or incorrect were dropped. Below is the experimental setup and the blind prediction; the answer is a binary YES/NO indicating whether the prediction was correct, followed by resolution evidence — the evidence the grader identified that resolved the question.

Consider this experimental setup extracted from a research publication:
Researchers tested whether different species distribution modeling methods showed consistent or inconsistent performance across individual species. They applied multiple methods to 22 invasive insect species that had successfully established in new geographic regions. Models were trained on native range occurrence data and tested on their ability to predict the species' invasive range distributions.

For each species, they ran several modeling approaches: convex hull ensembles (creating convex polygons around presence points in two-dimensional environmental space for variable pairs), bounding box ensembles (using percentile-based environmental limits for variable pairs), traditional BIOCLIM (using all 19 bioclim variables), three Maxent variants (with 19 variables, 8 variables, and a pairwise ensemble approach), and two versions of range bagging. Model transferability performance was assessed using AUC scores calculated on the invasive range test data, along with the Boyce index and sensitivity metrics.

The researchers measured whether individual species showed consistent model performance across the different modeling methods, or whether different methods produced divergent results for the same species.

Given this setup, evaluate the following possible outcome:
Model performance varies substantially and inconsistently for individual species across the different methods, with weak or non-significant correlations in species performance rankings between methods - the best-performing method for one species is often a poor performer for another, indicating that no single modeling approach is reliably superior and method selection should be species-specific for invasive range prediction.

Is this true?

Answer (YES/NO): NO